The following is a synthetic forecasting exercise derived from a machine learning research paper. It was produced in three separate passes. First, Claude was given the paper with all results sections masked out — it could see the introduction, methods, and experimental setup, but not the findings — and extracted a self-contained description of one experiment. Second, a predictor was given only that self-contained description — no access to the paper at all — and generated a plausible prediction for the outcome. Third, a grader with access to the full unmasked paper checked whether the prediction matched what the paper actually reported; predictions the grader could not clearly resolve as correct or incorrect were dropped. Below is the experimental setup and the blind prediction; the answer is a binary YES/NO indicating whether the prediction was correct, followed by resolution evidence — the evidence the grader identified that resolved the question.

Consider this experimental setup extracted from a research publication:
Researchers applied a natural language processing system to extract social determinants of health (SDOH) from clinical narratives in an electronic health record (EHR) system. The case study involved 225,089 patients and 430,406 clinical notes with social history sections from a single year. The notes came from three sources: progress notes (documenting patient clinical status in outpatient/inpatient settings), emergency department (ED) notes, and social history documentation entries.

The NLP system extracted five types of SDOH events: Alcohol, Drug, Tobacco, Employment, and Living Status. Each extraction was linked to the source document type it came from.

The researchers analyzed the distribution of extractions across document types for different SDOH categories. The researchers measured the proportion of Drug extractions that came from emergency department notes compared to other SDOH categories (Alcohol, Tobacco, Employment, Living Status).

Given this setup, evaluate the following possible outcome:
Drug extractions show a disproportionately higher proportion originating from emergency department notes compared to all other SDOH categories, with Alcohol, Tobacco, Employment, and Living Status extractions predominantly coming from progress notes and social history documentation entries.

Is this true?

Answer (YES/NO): YES